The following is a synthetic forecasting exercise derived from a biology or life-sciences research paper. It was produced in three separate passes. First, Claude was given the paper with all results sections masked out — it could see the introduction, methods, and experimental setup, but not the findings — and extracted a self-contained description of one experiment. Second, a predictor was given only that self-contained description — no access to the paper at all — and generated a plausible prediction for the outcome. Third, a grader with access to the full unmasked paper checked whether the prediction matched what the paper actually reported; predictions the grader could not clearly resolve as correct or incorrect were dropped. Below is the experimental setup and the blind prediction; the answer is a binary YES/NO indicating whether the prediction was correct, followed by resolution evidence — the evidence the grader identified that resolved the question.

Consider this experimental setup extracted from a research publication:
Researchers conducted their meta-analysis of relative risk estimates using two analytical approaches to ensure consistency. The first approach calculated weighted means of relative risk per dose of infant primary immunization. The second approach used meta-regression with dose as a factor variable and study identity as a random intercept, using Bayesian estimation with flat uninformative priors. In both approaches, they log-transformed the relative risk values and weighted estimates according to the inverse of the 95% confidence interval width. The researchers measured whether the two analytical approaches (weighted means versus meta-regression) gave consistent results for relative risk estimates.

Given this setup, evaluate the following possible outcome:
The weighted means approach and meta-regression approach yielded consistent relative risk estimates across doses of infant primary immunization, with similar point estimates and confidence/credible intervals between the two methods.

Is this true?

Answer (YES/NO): YES